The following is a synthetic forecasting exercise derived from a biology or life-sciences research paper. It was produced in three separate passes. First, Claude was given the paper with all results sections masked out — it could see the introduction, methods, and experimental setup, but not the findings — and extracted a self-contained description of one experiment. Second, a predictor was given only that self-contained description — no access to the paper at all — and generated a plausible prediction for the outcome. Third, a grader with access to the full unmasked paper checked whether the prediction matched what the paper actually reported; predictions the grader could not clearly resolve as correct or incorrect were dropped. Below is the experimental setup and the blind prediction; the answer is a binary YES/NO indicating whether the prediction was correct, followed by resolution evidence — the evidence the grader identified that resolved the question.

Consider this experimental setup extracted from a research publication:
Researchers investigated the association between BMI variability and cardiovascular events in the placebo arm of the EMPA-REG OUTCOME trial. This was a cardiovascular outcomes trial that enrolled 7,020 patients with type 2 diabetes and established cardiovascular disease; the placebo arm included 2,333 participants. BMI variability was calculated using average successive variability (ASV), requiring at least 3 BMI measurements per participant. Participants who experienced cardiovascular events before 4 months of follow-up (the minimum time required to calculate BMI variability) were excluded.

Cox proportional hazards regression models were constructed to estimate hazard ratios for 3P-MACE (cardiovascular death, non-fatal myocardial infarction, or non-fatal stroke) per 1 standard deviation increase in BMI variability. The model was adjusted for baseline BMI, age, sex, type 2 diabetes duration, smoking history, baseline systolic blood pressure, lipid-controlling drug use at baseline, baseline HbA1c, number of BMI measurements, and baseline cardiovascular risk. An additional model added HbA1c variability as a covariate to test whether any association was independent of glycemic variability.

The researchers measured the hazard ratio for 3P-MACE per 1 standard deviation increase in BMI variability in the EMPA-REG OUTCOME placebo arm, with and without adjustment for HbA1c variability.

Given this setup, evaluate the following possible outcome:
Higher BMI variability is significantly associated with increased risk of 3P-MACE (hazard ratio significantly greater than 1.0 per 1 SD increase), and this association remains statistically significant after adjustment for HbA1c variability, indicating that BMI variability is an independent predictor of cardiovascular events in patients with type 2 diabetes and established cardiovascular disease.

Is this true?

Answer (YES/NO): NO